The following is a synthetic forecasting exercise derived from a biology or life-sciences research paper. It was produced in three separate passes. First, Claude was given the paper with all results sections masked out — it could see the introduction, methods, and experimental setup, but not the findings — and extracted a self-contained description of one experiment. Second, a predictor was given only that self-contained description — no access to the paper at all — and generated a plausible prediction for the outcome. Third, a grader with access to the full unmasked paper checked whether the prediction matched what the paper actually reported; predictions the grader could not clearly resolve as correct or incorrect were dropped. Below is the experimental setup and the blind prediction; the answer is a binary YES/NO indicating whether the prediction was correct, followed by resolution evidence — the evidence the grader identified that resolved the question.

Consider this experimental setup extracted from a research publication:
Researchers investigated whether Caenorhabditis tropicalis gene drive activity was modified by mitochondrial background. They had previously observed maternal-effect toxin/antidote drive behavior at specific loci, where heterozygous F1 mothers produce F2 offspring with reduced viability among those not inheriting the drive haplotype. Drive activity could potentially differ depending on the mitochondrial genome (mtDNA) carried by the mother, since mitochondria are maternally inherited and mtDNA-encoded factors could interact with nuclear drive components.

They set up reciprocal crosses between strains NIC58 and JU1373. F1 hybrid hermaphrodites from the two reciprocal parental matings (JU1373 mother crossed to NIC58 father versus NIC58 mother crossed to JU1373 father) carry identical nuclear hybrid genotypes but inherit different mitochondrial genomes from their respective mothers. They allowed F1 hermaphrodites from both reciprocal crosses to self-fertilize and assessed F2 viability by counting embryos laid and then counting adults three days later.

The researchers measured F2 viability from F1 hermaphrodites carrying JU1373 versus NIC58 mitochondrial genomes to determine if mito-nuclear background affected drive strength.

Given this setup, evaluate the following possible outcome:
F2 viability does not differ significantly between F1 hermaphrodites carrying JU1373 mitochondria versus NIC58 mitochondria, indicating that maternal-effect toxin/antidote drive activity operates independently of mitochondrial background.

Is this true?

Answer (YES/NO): NO